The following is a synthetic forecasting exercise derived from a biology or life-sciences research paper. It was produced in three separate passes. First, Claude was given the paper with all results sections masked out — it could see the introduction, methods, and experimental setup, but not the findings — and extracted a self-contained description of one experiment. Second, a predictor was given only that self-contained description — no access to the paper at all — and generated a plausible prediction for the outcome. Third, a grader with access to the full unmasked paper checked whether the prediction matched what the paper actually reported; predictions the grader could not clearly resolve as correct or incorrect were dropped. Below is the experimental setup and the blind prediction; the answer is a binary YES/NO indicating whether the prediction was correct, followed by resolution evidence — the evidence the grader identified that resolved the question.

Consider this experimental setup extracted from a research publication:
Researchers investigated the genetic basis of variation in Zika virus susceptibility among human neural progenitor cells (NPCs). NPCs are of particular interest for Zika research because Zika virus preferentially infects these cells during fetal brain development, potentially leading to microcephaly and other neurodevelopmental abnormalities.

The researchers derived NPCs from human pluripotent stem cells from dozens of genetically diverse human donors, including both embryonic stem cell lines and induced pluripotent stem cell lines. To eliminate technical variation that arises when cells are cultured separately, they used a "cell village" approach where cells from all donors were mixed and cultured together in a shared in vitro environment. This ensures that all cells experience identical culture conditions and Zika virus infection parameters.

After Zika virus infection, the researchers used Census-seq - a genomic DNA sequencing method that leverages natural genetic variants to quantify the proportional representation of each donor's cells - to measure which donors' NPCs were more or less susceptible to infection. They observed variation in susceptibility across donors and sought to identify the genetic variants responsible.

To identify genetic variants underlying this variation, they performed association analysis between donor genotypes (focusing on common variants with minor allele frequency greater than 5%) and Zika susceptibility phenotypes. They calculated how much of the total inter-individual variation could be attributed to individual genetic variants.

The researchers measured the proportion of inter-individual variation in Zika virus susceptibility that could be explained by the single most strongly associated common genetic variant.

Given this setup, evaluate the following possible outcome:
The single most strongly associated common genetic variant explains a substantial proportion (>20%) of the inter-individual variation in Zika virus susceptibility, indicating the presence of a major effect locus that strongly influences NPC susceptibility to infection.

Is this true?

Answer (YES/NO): YES